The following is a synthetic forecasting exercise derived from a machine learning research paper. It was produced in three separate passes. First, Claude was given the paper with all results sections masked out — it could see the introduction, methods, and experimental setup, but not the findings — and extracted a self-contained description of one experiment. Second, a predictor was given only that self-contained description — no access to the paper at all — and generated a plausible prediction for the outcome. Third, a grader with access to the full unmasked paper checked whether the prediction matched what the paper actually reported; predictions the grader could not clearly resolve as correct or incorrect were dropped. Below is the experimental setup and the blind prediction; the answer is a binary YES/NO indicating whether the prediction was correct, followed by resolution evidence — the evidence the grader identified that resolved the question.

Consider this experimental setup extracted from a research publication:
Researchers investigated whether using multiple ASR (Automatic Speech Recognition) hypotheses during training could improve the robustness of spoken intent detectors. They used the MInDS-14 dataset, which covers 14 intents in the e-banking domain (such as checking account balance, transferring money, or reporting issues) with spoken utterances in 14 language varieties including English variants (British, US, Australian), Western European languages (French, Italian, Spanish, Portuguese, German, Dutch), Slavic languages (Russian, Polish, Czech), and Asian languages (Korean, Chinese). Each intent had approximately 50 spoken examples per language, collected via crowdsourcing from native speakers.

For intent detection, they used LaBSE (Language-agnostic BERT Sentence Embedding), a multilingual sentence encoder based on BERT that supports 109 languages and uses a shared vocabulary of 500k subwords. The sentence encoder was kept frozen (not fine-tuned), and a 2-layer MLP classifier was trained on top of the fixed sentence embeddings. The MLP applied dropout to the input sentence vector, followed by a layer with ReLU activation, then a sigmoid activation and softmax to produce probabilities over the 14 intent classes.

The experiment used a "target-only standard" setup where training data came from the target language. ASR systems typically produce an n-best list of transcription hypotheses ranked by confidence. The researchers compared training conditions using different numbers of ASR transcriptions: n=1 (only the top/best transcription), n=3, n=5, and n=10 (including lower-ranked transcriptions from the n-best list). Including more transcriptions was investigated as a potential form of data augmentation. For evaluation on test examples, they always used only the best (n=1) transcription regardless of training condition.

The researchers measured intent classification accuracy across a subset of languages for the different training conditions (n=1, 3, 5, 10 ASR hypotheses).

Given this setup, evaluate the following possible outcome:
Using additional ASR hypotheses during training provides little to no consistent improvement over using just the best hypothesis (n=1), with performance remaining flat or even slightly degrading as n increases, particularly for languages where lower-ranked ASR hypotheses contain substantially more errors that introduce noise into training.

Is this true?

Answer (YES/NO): NO